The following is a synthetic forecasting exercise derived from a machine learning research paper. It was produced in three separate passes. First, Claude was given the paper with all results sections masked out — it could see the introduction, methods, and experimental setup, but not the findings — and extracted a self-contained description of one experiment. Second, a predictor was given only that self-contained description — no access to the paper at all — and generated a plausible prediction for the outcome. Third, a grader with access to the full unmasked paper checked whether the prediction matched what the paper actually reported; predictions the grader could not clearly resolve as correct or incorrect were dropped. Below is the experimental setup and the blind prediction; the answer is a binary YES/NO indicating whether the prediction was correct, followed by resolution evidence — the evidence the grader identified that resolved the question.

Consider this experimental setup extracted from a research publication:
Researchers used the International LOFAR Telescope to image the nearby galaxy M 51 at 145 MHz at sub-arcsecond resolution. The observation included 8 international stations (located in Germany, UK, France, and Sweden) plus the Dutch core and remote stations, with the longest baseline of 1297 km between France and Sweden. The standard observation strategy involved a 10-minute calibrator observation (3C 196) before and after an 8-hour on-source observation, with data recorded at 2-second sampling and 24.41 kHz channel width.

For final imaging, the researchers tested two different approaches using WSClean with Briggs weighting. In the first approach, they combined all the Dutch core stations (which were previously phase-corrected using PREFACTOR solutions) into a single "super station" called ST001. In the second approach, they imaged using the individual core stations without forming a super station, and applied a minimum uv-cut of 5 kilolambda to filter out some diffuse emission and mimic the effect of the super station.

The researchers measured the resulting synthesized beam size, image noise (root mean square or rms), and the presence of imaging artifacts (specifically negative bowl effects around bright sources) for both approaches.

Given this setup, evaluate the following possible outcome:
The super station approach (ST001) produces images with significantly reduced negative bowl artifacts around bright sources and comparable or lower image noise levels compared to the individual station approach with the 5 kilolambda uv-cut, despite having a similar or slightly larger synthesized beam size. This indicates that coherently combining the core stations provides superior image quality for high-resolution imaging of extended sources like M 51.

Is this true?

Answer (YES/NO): NO